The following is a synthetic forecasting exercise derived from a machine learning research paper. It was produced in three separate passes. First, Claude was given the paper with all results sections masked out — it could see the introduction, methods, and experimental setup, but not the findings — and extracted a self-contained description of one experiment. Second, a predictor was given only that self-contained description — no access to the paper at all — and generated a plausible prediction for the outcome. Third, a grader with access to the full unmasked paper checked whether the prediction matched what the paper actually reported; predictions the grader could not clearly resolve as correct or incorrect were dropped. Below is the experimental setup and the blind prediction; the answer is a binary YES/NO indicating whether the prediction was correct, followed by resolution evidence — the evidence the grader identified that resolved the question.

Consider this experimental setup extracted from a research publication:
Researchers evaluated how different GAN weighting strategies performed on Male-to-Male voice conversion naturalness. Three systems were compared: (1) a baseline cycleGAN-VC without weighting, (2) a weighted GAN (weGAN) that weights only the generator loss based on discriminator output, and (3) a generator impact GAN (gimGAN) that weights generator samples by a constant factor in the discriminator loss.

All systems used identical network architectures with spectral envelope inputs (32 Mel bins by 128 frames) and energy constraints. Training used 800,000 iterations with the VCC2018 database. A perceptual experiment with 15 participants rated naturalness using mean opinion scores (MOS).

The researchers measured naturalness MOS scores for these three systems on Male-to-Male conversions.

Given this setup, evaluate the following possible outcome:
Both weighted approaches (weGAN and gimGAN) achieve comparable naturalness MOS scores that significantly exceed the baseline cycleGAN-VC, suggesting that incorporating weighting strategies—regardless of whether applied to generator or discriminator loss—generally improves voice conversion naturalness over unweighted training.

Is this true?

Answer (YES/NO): NO